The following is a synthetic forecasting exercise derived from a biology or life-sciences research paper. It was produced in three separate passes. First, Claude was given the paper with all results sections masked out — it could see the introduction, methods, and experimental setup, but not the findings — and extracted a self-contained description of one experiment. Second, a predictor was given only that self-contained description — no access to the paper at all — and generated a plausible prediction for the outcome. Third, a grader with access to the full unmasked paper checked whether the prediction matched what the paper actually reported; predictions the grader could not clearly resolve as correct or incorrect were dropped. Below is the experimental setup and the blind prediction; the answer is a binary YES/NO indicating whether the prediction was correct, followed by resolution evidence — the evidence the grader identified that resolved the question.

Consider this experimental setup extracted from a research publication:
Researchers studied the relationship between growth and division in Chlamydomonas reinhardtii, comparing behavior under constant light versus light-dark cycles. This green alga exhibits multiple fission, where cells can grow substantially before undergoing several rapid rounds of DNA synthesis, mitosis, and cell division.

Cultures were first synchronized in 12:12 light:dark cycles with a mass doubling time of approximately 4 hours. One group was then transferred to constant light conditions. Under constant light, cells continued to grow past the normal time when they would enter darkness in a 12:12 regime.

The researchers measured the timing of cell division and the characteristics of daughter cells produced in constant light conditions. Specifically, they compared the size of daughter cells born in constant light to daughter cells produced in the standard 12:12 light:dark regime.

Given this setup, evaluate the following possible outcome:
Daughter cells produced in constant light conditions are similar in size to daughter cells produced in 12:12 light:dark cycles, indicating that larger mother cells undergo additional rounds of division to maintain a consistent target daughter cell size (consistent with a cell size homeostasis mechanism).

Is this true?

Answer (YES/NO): NO